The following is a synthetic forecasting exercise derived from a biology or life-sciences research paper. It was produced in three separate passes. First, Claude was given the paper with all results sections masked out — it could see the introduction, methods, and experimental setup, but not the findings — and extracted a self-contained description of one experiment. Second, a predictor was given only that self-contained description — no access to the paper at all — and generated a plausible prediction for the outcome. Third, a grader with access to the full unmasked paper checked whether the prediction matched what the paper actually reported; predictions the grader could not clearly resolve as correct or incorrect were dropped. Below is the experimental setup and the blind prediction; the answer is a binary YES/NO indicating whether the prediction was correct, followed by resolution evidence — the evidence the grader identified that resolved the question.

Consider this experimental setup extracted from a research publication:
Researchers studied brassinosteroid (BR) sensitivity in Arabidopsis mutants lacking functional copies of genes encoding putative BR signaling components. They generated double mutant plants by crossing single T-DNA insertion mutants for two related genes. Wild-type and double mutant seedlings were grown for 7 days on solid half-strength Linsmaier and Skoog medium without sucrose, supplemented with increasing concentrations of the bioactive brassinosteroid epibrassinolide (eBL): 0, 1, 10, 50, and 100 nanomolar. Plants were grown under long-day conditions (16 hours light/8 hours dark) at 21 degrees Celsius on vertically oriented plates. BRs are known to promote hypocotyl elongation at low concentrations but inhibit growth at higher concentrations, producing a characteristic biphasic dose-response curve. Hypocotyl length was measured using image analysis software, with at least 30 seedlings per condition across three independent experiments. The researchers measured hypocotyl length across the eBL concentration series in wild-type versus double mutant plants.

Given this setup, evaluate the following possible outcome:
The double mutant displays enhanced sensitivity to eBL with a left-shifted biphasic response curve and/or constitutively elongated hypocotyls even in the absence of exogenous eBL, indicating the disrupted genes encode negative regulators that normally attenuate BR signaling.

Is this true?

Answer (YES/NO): YES